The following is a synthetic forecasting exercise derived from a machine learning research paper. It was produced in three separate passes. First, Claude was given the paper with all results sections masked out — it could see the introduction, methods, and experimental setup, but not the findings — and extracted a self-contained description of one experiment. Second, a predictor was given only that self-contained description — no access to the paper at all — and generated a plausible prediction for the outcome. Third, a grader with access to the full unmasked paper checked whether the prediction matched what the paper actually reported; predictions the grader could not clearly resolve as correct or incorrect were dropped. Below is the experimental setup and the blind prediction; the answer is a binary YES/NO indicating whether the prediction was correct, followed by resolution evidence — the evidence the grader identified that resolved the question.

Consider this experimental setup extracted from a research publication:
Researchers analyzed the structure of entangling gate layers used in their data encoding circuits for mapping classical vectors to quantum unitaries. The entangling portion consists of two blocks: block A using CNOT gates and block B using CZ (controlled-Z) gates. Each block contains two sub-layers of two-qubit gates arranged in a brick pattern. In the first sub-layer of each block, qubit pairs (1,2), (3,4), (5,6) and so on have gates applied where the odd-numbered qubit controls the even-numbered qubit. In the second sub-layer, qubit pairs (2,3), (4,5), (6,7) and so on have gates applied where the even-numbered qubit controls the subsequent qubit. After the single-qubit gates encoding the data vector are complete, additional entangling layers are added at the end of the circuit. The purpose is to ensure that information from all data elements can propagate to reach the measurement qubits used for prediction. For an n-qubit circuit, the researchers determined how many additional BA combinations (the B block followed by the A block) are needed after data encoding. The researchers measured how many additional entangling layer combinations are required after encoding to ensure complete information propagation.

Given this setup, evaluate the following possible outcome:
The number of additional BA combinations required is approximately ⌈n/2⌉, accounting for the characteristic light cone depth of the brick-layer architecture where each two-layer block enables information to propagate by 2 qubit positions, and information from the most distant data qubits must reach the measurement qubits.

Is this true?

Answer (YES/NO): NO